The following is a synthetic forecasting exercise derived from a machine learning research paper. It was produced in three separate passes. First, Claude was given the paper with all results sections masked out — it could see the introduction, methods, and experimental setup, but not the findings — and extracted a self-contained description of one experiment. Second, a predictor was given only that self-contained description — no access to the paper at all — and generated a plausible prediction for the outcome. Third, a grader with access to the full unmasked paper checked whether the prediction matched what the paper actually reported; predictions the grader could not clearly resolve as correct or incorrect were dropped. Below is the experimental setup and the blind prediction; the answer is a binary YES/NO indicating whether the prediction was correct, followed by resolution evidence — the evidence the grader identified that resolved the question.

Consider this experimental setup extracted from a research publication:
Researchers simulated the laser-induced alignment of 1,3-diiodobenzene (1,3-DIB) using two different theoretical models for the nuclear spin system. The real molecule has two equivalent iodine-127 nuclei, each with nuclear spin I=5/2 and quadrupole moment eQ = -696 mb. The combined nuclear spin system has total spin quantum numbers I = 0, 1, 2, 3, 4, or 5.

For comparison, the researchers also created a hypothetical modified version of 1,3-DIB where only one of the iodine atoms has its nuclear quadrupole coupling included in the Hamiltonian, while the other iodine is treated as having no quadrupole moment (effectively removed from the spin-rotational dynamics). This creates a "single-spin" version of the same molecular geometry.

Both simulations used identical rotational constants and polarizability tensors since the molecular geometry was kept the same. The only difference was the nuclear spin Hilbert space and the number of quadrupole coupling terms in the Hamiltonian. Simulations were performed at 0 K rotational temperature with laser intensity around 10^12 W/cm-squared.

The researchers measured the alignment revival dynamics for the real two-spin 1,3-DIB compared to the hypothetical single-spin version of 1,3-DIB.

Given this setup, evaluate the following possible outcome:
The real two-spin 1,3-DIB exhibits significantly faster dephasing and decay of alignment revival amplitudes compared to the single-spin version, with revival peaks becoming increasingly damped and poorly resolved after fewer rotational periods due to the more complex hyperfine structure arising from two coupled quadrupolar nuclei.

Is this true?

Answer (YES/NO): YES